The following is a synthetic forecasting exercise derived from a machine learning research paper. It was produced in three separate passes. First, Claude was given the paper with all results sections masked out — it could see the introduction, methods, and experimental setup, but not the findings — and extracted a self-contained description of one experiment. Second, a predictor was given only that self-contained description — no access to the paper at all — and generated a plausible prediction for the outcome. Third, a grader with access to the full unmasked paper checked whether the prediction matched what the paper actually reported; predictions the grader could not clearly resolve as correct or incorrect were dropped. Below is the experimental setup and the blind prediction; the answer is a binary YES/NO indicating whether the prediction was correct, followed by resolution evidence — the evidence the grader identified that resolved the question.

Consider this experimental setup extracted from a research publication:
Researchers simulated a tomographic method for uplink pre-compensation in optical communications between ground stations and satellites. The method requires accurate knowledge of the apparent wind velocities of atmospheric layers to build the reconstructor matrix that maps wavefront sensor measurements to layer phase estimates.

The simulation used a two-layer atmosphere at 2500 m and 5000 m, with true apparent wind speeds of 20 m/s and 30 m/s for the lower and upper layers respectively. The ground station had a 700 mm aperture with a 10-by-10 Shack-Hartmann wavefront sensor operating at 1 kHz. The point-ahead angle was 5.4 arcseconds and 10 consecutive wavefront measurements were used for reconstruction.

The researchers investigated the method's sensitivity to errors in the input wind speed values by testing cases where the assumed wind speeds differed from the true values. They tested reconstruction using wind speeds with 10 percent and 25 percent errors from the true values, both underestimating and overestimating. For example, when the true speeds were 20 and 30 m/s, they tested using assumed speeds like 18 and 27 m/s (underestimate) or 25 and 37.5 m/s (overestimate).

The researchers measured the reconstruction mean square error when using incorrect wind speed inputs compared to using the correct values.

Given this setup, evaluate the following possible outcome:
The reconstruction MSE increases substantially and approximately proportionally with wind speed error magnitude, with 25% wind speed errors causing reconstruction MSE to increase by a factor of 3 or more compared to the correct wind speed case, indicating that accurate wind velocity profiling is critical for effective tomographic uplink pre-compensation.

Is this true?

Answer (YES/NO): NO